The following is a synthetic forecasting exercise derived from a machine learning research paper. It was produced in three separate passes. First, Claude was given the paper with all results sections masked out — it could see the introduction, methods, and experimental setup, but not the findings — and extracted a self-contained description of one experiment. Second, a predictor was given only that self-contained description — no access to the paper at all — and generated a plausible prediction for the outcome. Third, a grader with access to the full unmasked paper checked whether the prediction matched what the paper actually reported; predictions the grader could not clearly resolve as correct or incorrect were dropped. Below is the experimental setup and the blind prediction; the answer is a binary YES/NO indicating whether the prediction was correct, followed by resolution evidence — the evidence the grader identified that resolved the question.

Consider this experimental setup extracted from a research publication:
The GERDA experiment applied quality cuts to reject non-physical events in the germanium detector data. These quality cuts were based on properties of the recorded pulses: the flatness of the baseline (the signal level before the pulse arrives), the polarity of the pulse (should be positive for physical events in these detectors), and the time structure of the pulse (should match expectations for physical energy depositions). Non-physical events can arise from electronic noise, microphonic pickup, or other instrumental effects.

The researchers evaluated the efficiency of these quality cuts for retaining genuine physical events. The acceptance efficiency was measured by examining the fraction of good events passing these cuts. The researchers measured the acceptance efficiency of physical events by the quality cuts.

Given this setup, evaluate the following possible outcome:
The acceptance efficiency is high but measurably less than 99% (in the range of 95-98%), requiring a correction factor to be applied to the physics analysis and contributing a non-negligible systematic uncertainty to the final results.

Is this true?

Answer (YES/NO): NO